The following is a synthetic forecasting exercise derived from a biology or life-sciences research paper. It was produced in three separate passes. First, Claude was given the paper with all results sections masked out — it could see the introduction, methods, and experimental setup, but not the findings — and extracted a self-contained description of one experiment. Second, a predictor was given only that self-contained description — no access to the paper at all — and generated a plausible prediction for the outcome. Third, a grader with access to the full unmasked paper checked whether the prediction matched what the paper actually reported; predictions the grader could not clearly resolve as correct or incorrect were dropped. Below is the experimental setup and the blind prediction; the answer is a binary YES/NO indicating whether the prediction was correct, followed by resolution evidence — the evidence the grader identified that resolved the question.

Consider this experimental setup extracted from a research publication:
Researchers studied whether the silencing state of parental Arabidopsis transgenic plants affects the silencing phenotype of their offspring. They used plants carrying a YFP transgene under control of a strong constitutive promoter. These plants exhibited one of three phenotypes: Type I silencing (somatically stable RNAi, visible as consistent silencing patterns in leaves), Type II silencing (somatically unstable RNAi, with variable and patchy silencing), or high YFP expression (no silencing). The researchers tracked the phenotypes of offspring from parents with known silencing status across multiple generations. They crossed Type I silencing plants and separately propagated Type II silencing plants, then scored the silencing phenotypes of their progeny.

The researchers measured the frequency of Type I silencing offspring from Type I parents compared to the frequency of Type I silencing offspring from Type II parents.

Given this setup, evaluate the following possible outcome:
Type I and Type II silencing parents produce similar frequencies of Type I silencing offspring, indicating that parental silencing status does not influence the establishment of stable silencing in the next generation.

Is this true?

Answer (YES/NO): NO